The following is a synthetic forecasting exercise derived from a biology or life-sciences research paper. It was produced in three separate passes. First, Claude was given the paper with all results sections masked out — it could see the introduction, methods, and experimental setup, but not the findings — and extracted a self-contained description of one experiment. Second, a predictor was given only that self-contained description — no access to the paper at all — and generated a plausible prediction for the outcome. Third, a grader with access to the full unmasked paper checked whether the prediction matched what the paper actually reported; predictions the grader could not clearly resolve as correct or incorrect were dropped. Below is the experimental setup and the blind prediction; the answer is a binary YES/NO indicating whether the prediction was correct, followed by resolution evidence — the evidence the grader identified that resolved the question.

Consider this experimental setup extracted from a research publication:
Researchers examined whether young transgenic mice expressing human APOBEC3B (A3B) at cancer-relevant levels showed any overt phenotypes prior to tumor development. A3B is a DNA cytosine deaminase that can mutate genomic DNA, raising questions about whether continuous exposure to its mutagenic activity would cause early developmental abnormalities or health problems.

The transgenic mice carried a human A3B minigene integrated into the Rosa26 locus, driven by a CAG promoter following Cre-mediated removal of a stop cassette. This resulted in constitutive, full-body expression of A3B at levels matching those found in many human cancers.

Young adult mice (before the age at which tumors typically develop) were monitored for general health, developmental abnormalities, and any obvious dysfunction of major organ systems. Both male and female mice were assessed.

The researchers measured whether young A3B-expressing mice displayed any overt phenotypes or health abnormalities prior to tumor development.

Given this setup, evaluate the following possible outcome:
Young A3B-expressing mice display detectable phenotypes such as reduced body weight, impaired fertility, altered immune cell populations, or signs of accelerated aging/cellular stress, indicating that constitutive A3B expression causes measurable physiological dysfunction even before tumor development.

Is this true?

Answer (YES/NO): YES